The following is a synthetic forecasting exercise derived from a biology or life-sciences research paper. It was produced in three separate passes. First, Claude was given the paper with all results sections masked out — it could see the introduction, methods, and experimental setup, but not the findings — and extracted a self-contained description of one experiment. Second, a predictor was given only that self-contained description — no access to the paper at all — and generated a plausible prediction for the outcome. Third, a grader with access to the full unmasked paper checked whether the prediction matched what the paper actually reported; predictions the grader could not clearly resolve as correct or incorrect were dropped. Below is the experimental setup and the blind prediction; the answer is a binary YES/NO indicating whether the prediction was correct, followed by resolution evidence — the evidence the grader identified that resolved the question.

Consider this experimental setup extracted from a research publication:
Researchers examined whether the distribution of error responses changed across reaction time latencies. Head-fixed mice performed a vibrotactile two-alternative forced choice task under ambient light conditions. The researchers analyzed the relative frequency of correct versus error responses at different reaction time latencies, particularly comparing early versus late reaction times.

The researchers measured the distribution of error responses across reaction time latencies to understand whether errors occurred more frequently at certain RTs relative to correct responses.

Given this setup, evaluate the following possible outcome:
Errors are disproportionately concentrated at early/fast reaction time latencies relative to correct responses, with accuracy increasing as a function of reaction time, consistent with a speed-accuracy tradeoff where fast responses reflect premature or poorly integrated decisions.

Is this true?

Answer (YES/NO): YES